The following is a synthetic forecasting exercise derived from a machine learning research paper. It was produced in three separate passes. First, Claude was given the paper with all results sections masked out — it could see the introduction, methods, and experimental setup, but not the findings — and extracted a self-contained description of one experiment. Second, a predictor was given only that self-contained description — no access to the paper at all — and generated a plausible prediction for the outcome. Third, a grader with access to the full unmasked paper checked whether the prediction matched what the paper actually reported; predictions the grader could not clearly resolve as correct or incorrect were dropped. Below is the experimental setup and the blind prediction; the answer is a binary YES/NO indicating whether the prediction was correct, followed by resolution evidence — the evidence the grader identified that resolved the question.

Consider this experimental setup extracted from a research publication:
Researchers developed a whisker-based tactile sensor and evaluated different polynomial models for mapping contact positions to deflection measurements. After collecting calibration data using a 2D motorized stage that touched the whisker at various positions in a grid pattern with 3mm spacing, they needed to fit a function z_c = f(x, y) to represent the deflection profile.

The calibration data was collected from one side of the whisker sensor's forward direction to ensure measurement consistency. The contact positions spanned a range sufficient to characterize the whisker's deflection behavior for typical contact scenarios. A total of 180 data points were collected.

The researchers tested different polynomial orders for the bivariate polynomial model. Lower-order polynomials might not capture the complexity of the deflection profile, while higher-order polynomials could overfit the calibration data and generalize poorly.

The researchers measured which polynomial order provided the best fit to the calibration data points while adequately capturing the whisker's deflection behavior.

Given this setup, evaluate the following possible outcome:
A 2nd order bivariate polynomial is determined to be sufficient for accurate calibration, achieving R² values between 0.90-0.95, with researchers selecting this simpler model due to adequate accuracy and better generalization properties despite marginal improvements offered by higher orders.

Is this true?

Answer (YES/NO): NO